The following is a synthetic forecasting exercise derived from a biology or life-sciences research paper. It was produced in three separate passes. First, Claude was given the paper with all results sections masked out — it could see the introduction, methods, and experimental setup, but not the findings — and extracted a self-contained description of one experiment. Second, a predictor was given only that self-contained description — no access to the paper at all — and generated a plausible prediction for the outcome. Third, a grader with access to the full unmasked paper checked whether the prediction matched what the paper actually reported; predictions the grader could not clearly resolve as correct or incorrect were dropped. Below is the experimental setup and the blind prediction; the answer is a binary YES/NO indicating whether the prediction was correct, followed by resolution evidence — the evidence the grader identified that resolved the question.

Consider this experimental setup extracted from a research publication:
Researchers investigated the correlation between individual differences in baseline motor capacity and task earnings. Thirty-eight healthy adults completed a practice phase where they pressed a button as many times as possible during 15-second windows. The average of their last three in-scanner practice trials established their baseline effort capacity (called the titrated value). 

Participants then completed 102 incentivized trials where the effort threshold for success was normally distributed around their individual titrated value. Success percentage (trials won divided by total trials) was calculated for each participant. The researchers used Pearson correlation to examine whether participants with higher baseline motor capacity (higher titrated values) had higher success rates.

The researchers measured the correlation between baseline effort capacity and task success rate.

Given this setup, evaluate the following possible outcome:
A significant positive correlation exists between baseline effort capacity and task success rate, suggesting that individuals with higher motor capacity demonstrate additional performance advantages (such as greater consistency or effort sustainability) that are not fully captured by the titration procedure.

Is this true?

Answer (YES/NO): NO